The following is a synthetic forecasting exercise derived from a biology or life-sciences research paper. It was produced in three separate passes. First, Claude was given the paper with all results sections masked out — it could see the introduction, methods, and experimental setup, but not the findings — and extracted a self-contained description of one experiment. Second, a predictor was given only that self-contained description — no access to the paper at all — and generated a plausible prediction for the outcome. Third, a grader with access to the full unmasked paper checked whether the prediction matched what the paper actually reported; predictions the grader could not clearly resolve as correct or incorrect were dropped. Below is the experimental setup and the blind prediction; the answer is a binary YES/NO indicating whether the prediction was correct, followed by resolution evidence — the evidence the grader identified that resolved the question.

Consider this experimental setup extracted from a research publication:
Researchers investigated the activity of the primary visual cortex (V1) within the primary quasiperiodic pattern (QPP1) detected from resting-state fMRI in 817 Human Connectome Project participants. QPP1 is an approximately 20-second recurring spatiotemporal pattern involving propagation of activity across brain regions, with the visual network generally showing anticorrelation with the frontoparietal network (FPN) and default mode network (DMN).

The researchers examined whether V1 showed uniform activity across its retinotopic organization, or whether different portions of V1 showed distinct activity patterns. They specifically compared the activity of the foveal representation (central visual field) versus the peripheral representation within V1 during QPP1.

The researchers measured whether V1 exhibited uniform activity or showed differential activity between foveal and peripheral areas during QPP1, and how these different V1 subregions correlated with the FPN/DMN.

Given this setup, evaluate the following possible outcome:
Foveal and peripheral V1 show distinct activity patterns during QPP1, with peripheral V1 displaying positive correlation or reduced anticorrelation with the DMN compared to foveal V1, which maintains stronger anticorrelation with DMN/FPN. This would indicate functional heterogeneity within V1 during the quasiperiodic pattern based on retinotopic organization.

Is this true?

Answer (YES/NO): NO